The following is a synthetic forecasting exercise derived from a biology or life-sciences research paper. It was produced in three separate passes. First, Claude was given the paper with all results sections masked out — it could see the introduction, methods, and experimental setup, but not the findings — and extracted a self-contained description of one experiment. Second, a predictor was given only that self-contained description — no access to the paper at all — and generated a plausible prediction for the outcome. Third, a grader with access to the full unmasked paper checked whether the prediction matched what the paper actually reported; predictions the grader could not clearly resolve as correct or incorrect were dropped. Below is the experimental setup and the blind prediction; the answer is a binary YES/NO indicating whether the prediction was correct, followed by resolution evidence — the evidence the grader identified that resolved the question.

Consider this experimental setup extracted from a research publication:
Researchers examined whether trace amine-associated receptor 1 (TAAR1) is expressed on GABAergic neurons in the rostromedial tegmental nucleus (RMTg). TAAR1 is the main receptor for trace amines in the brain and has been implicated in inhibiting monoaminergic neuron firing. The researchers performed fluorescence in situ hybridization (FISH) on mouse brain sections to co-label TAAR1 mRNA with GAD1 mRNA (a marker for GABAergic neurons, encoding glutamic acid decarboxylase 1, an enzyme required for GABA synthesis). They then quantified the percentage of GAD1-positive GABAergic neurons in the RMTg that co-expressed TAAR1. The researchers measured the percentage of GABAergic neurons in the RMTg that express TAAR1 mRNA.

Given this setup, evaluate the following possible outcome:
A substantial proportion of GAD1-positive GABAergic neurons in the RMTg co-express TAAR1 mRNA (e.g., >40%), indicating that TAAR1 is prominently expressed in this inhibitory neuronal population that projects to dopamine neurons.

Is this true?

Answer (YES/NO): YES